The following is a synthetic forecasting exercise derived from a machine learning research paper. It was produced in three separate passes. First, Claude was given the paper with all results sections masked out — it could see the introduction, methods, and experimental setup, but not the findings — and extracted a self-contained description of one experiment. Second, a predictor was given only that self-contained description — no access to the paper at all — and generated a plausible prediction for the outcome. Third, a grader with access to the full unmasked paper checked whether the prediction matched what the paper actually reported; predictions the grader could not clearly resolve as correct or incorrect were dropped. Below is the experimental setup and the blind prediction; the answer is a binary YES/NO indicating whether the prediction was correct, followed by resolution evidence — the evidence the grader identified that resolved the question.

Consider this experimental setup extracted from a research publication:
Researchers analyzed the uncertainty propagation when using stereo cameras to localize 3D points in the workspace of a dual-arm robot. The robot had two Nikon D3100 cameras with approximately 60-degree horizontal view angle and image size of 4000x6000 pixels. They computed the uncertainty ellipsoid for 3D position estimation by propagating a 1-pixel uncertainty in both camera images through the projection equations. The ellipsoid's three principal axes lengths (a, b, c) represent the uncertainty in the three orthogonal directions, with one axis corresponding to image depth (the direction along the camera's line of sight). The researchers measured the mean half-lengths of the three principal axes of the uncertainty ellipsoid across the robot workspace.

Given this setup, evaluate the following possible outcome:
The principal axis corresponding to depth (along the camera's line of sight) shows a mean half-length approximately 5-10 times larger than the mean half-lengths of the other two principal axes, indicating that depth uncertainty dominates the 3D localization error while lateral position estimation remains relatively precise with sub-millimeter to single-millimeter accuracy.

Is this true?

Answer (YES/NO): YES